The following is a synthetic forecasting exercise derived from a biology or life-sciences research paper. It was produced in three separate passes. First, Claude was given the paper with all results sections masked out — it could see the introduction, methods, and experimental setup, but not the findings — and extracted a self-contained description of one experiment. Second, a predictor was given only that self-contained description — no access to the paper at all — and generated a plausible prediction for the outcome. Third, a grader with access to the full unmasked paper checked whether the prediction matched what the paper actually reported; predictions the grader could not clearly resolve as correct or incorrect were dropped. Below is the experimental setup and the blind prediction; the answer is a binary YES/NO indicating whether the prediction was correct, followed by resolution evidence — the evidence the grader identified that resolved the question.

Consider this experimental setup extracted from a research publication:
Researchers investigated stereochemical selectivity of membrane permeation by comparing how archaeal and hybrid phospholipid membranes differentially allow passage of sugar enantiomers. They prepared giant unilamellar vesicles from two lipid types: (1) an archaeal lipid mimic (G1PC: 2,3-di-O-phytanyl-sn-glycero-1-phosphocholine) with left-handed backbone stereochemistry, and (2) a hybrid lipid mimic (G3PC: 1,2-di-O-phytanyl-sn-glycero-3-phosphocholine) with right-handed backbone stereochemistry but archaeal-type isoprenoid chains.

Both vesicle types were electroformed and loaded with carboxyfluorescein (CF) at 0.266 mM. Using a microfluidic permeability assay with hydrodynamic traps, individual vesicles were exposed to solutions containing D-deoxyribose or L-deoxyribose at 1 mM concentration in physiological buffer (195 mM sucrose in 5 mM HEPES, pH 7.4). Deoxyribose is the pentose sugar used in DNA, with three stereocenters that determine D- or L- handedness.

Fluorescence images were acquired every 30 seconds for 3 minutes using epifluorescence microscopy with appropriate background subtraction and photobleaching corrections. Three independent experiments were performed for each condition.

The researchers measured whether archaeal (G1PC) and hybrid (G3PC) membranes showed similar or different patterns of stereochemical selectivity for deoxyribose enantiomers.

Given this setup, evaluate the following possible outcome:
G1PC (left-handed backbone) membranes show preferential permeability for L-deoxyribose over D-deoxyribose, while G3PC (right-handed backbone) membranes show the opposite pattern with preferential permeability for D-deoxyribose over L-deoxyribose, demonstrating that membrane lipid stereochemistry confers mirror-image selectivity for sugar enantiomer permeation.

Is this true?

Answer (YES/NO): NO